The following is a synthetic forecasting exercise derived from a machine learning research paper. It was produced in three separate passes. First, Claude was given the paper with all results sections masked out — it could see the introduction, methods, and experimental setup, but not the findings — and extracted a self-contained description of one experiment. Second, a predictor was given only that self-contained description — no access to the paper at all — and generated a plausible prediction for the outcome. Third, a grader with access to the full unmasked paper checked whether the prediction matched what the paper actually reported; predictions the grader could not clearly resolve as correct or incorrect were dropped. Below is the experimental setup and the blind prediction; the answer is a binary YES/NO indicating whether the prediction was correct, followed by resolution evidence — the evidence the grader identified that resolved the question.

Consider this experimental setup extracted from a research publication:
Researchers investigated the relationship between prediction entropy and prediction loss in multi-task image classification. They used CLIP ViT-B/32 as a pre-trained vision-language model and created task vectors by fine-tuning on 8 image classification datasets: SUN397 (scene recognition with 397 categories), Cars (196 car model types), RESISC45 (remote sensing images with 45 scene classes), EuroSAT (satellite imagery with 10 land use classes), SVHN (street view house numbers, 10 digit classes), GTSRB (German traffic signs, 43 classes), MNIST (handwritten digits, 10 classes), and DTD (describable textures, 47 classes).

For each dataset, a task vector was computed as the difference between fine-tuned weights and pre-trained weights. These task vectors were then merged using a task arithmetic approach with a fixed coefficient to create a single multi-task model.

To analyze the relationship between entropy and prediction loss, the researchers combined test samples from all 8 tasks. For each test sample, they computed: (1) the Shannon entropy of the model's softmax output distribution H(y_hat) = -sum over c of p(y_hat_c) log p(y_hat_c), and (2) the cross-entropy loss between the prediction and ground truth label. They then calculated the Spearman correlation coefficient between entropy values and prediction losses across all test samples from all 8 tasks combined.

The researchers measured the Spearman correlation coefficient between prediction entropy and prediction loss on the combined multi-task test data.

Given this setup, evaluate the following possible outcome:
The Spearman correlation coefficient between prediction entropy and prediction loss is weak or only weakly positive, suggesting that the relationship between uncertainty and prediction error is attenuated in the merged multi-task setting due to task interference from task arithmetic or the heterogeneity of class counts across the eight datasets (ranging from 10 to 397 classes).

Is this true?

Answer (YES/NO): NO